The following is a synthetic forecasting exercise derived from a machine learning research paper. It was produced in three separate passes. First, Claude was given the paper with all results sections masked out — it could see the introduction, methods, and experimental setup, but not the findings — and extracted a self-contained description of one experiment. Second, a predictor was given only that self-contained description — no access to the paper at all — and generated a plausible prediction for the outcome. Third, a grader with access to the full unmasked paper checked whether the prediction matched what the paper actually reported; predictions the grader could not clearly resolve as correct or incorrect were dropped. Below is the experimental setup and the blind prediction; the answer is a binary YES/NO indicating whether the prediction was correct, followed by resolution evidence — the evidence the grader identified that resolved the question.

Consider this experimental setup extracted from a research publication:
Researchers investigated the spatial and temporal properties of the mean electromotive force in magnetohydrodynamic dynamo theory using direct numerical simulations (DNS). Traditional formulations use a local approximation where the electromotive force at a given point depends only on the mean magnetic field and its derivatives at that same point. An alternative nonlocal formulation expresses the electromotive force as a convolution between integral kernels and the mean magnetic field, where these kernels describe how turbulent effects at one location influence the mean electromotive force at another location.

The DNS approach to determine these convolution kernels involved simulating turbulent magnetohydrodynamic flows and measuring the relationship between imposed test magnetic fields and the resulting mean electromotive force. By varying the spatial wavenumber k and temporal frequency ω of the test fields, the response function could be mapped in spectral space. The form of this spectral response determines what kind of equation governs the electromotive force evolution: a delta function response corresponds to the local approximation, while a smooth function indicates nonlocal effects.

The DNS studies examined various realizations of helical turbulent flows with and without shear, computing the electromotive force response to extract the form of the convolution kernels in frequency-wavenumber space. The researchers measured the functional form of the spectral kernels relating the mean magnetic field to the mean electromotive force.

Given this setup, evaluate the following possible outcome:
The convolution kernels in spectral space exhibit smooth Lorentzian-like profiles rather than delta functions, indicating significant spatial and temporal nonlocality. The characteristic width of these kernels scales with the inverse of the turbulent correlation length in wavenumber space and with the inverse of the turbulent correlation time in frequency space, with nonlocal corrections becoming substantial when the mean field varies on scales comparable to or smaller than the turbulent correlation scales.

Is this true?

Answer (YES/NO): YES